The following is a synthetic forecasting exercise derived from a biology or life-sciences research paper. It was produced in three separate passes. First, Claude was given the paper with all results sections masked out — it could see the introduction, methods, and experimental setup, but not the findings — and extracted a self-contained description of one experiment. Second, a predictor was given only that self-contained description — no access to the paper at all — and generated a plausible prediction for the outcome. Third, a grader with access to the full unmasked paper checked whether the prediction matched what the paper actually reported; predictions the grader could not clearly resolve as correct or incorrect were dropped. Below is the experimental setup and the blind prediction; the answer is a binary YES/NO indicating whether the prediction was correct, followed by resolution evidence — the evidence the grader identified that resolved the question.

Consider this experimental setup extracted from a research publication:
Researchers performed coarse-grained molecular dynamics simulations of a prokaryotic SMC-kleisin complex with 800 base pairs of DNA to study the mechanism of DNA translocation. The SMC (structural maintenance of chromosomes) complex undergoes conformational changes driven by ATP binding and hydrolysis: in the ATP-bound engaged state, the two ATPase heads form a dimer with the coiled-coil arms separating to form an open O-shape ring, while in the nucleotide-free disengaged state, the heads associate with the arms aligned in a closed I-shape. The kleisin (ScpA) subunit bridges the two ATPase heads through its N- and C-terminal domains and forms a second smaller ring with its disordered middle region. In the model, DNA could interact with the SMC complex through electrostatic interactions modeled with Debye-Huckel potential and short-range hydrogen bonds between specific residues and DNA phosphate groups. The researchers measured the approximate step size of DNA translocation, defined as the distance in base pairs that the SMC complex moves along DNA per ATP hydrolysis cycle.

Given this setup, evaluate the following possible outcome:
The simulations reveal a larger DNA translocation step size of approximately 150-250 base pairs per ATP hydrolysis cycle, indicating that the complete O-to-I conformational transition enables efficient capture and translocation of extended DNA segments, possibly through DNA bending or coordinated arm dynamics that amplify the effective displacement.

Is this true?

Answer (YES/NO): YES